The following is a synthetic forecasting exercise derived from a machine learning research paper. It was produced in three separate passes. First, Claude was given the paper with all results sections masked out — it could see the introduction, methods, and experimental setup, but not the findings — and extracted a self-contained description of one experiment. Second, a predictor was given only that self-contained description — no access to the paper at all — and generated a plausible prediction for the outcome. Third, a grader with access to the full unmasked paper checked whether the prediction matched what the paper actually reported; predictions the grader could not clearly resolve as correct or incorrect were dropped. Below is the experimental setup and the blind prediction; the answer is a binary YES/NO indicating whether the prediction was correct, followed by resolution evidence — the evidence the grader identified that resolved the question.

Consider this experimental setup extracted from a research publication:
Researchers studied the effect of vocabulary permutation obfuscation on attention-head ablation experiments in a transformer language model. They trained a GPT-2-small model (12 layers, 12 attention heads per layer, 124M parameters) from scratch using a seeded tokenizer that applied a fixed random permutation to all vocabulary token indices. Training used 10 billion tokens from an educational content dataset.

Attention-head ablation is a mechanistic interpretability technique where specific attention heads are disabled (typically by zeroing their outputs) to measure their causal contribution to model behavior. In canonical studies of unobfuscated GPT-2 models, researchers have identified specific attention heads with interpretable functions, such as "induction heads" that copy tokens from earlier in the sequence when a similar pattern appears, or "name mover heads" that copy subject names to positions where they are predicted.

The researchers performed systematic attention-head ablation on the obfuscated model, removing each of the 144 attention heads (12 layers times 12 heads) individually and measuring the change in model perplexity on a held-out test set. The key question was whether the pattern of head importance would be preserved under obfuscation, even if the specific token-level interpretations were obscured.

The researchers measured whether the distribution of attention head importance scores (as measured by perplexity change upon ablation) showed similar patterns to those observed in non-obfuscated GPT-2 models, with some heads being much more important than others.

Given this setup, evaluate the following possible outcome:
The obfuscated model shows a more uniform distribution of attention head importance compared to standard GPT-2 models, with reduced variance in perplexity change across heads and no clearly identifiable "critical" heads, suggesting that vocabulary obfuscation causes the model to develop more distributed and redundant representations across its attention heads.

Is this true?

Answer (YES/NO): NO